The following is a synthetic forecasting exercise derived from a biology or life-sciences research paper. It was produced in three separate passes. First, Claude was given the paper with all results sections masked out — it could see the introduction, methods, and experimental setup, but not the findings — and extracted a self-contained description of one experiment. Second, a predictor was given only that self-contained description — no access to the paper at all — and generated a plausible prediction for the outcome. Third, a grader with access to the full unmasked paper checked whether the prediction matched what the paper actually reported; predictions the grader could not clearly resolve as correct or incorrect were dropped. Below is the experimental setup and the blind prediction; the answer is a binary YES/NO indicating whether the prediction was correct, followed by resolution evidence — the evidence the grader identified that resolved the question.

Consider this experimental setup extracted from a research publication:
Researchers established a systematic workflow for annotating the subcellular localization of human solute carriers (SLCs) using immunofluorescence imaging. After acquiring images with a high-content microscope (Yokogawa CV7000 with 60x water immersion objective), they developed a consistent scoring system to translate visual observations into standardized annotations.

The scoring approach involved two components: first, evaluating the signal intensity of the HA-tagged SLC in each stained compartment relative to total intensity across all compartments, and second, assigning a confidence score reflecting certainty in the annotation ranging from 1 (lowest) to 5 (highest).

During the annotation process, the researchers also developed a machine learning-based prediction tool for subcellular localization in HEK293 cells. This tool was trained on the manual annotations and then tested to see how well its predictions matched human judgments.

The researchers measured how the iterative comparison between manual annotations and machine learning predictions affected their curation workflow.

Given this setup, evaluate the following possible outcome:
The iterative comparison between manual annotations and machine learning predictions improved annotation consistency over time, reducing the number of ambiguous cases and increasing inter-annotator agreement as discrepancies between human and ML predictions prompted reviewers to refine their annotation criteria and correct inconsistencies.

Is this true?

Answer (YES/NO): NO